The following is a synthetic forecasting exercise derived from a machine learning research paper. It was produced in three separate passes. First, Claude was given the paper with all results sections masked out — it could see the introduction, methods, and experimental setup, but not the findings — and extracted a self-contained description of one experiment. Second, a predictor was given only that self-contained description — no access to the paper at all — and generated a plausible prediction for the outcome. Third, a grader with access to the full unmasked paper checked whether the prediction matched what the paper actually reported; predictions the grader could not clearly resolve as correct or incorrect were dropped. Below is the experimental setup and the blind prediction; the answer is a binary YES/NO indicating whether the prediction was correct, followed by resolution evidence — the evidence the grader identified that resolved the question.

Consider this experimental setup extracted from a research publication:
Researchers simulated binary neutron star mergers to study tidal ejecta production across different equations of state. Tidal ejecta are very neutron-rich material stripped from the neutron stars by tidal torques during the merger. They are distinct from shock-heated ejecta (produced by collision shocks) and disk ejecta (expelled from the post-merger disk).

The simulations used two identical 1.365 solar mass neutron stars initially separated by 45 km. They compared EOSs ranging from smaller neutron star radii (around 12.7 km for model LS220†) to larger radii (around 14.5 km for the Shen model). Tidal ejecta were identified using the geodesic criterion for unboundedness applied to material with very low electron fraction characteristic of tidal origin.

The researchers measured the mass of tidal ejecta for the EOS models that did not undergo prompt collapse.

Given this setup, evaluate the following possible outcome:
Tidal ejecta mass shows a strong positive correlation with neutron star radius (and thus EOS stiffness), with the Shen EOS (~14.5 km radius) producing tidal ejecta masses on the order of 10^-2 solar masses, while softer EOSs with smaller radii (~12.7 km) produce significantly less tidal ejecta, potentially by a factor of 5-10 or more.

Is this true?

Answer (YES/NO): NO